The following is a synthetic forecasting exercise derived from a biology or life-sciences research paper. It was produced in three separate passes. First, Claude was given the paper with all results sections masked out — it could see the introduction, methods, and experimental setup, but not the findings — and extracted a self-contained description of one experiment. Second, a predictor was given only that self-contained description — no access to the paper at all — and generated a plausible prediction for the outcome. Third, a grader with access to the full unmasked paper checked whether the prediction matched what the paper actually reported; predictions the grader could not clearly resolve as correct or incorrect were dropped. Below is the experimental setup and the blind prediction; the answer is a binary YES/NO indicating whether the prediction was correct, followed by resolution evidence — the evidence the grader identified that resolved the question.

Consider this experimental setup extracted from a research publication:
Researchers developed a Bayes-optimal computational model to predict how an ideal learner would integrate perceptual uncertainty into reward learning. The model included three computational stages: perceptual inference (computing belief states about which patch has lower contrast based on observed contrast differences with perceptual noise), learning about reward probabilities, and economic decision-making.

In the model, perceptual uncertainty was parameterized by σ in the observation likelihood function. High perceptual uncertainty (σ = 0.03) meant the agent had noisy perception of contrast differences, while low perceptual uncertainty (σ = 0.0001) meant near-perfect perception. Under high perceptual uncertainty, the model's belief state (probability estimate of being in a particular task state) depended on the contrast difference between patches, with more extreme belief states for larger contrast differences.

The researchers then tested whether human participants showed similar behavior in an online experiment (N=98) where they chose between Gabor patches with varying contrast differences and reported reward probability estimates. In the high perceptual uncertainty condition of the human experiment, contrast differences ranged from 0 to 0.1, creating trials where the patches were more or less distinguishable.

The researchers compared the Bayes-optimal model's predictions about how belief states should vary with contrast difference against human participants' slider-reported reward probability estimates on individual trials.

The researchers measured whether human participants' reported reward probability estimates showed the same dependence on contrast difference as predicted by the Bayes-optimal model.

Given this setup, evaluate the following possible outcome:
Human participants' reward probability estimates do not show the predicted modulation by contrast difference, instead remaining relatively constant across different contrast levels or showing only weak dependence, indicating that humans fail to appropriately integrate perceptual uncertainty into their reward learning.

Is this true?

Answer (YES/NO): NO